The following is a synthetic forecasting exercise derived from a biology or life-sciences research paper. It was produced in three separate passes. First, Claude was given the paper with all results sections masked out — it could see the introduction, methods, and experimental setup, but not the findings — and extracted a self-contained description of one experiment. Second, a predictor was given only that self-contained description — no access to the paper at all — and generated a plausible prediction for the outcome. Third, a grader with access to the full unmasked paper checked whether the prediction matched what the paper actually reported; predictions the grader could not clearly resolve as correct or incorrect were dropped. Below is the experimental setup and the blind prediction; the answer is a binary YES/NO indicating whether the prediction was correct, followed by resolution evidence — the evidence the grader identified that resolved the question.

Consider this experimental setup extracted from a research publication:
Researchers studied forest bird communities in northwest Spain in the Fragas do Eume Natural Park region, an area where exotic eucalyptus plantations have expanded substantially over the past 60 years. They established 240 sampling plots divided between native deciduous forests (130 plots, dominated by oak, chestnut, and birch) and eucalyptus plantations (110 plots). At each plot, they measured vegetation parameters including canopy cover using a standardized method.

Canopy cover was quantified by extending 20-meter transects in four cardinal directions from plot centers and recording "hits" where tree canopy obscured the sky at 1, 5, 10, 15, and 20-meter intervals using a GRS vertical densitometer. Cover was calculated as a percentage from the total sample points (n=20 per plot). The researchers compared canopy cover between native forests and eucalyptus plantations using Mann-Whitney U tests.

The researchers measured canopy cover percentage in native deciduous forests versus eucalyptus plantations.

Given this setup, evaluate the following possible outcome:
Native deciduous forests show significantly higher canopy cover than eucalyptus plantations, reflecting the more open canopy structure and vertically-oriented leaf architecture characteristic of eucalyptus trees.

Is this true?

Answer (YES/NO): YES